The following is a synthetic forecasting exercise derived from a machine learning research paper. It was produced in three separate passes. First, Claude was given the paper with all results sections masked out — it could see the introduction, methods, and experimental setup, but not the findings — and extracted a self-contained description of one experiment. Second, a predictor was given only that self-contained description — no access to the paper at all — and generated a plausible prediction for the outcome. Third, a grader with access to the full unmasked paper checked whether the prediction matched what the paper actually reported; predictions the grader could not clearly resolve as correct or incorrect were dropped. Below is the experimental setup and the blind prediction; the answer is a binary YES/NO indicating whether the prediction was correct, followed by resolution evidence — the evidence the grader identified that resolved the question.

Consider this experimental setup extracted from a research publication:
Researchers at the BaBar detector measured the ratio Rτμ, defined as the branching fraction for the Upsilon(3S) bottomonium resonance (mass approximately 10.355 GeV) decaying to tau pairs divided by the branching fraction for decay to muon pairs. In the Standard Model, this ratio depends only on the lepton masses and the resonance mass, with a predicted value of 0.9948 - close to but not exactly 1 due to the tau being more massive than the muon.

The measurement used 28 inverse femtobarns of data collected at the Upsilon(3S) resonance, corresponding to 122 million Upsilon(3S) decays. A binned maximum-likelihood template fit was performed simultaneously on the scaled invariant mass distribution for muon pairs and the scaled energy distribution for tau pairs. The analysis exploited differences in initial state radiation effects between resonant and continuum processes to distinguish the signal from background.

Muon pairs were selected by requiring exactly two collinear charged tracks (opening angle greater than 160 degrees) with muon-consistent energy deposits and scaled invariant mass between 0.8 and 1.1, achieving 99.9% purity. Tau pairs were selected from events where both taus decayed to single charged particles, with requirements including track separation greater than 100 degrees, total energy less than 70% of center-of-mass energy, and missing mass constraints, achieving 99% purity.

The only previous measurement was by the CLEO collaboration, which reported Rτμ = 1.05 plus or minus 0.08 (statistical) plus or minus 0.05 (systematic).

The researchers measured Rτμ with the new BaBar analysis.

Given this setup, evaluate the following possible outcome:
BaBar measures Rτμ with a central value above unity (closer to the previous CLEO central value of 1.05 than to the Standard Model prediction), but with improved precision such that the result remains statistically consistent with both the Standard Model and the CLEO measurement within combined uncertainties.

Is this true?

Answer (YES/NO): NO